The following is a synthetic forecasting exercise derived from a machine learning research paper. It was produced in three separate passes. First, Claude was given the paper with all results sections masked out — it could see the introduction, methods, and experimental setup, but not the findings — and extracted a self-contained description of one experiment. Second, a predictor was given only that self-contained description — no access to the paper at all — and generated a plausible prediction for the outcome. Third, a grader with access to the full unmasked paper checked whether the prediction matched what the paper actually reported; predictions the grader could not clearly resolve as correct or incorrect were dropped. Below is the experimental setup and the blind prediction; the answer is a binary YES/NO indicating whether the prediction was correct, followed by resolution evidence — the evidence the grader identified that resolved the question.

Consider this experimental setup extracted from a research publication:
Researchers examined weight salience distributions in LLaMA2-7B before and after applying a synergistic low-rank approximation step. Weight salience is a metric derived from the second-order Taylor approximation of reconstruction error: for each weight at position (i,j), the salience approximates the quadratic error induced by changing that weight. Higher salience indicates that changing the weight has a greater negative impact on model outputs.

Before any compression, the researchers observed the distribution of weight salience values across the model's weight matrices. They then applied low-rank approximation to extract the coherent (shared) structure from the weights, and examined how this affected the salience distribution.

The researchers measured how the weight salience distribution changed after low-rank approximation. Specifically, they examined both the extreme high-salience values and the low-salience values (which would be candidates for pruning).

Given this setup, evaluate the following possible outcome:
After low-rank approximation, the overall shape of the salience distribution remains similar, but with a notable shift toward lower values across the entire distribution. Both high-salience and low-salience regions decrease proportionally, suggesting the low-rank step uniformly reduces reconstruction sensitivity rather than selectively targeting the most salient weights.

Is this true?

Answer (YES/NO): NO